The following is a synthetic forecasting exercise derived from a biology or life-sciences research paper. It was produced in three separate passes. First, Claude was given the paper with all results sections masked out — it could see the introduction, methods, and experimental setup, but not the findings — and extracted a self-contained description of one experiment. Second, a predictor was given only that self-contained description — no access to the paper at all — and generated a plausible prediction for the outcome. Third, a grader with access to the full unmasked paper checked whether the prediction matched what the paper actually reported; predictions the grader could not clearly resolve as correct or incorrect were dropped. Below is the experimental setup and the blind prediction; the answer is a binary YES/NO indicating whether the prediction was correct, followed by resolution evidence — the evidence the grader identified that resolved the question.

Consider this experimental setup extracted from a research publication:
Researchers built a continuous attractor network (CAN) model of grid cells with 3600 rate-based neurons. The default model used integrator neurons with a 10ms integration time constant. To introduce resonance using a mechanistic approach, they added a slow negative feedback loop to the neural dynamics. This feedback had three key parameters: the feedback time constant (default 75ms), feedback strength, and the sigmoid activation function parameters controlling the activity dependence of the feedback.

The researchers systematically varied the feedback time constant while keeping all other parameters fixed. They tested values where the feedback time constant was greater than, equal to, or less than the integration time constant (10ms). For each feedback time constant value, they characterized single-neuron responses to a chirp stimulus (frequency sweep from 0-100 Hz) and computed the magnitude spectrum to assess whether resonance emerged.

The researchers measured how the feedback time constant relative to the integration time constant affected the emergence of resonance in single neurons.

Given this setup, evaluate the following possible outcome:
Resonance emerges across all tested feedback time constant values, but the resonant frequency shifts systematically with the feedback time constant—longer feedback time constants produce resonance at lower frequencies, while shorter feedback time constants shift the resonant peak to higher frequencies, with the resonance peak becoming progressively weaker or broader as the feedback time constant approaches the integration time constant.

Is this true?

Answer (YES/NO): NO